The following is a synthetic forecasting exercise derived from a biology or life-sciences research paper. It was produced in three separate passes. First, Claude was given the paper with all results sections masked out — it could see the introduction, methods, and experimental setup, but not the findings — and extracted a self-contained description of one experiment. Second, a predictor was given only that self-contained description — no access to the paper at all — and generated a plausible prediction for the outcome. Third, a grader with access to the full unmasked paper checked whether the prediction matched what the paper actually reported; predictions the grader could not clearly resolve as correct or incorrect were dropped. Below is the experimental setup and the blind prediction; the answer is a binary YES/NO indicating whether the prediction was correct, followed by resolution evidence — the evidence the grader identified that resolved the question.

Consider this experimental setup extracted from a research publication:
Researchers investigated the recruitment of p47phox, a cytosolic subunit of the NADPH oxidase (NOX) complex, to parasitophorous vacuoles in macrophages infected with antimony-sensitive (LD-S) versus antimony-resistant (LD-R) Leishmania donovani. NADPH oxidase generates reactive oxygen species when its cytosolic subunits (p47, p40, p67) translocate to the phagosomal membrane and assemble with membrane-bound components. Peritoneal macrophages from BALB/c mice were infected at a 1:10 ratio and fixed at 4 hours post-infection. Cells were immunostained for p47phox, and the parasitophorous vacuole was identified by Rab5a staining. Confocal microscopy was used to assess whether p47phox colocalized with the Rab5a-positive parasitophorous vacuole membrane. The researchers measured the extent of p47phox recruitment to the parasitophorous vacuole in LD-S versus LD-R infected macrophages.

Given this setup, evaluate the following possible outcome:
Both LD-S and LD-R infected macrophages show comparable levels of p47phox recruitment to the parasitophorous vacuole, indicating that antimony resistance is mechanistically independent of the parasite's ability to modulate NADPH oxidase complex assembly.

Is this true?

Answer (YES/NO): NO